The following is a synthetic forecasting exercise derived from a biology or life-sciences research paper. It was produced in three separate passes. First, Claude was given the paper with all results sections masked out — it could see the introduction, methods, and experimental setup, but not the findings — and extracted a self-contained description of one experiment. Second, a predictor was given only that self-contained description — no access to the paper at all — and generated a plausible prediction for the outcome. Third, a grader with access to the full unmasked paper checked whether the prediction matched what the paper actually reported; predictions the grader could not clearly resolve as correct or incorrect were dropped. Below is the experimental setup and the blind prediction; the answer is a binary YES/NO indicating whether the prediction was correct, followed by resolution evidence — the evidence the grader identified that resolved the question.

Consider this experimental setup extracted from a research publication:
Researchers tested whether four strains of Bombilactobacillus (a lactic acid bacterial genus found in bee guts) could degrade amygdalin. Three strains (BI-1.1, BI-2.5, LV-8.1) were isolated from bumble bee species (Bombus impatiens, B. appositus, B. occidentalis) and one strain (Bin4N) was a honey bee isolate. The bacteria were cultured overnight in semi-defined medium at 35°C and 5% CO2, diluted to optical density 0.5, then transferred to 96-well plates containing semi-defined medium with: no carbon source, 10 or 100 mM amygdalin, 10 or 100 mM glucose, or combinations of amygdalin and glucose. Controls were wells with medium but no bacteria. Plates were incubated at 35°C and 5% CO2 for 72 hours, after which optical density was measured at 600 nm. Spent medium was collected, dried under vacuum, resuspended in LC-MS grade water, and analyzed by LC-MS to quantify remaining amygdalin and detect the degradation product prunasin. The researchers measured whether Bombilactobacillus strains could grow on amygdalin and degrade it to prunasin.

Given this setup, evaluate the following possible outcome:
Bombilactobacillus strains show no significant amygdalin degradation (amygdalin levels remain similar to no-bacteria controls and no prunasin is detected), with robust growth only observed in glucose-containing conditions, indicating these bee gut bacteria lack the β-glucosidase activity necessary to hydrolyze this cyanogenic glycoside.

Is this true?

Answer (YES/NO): NO